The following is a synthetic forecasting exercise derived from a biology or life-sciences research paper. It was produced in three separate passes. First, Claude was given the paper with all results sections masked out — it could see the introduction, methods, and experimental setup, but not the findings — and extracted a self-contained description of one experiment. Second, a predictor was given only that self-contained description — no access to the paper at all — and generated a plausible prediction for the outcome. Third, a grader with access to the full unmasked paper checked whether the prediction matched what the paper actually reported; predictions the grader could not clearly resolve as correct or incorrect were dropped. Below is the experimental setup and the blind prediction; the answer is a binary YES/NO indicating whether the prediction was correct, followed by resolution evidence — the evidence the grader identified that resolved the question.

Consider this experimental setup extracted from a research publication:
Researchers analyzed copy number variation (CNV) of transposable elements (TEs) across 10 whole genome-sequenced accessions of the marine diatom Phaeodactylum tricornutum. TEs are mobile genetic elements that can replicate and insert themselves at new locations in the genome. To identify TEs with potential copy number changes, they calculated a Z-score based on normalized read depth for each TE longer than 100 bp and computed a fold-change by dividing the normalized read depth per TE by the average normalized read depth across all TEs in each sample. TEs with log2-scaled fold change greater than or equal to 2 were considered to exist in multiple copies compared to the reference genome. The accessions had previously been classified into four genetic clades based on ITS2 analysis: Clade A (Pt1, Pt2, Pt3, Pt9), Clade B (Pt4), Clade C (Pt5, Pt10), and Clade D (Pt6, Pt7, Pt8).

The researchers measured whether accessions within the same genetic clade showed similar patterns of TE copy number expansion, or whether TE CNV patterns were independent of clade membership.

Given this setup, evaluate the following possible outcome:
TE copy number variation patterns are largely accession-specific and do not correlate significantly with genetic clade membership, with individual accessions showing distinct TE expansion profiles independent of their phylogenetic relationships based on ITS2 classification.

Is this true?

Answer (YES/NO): NO